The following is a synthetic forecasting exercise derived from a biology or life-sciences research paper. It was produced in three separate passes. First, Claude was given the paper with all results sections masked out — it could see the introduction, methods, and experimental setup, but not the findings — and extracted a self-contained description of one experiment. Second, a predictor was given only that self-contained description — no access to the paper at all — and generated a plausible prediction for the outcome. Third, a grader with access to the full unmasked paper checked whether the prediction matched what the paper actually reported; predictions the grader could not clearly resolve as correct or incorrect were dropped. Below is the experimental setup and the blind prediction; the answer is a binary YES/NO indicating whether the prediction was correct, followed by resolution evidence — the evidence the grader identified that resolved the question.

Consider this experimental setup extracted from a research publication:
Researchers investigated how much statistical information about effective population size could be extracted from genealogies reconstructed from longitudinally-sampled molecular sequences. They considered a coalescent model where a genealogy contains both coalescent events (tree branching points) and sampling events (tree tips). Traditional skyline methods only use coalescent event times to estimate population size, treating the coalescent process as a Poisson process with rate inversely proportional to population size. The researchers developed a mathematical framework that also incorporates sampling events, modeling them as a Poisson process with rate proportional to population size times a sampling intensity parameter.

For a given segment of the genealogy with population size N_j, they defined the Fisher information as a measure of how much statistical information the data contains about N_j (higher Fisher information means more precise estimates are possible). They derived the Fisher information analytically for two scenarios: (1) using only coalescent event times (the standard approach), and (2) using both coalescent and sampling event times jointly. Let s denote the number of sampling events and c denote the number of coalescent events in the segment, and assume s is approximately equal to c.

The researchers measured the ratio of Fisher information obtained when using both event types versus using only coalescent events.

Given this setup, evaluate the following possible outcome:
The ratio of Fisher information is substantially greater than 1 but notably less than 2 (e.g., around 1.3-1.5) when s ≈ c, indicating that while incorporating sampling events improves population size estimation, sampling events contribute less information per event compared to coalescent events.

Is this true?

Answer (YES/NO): NO